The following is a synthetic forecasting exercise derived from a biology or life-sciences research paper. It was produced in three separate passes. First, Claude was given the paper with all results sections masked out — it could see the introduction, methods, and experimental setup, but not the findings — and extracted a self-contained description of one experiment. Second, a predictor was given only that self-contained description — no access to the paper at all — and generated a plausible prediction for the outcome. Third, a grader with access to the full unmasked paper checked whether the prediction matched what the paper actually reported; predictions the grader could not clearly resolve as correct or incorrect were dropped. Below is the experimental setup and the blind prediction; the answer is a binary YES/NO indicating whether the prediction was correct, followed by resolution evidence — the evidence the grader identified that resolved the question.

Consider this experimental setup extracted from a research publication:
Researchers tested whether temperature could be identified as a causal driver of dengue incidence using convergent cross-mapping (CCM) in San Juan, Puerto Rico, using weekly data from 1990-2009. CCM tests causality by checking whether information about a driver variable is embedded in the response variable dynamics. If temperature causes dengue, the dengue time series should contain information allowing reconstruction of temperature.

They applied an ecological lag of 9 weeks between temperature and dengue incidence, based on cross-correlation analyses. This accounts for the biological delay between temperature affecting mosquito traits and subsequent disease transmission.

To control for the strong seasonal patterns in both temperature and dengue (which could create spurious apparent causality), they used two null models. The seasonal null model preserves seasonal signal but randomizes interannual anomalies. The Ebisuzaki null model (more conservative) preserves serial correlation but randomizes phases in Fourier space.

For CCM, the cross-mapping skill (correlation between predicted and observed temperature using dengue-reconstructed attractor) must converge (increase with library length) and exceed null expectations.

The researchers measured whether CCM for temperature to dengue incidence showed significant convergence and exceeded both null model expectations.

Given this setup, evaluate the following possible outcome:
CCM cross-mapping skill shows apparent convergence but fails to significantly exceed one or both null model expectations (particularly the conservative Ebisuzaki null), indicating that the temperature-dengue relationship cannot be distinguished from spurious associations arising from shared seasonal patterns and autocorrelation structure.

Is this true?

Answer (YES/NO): YES